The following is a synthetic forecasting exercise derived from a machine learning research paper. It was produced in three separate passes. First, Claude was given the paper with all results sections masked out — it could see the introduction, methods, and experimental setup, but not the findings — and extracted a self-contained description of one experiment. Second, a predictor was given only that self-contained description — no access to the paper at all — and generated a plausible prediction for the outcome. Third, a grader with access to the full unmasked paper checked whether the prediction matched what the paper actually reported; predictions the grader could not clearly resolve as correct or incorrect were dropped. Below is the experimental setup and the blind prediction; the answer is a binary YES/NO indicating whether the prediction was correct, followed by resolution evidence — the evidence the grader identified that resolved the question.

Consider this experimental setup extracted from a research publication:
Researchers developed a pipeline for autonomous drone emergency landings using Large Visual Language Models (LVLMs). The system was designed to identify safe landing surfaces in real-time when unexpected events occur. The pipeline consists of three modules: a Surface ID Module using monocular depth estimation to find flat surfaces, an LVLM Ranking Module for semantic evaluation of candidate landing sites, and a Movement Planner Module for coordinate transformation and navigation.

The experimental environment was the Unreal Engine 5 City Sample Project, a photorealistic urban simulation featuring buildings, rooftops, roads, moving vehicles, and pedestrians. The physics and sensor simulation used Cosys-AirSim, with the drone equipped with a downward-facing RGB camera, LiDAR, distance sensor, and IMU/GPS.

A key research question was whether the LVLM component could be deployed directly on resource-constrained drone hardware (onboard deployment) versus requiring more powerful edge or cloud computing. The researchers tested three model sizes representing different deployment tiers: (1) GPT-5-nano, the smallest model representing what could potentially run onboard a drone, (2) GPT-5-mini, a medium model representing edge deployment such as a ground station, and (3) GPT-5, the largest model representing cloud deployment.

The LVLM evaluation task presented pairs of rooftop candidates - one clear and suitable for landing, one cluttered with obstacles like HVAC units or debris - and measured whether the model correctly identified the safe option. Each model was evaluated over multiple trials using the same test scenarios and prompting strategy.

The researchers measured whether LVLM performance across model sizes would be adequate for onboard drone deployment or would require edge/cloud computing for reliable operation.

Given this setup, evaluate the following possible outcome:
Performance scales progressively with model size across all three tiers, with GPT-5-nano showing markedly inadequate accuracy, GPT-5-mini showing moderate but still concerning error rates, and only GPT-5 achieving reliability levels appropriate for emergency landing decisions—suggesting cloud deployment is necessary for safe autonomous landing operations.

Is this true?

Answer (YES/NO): NO